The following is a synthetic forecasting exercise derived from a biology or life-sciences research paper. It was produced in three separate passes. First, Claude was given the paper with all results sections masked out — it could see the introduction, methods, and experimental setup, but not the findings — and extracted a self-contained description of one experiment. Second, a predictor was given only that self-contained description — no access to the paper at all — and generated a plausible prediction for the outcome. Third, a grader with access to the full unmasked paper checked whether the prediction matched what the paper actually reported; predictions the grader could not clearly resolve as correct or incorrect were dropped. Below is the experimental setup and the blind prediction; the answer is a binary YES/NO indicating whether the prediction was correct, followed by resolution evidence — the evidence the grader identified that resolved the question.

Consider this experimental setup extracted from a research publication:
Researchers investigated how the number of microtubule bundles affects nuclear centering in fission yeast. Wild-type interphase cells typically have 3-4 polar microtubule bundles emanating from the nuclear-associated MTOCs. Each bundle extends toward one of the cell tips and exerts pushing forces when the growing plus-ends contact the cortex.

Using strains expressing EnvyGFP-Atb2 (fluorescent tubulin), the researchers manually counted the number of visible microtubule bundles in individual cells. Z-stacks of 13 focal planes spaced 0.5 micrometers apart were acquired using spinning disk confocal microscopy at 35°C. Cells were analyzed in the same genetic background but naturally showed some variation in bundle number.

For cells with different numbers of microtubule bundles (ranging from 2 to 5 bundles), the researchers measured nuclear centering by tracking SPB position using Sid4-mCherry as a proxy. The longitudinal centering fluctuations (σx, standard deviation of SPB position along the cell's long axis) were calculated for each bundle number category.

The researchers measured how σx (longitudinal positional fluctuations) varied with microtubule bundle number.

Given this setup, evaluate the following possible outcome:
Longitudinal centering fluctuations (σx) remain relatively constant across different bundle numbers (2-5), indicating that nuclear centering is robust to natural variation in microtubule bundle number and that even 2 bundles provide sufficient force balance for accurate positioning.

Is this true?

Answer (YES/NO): NO